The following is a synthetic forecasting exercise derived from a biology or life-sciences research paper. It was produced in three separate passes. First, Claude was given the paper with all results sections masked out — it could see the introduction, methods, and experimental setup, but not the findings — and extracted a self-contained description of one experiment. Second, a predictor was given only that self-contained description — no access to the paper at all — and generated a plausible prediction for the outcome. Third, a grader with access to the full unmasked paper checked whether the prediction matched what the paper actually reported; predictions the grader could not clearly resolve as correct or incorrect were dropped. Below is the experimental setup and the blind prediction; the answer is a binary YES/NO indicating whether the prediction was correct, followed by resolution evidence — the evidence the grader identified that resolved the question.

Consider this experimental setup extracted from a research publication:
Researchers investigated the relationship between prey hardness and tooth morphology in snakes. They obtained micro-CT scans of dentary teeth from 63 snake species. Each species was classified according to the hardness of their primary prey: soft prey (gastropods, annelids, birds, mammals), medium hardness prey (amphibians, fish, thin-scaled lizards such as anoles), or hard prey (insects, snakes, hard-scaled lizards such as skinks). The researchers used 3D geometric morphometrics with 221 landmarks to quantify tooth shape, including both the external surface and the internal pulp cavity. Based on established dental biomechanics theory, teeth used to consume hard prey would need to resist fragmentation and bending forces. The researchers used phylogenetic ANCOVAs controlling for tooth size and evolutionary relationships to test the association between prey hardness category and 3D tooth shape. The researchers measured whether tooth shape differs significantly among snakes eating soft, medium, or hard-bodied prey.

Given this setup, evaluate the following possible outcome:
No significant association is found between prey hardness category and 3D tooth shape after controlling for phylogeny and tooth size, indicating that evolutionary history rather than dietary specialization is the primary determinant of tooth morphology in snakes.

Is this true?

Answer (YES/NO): NO